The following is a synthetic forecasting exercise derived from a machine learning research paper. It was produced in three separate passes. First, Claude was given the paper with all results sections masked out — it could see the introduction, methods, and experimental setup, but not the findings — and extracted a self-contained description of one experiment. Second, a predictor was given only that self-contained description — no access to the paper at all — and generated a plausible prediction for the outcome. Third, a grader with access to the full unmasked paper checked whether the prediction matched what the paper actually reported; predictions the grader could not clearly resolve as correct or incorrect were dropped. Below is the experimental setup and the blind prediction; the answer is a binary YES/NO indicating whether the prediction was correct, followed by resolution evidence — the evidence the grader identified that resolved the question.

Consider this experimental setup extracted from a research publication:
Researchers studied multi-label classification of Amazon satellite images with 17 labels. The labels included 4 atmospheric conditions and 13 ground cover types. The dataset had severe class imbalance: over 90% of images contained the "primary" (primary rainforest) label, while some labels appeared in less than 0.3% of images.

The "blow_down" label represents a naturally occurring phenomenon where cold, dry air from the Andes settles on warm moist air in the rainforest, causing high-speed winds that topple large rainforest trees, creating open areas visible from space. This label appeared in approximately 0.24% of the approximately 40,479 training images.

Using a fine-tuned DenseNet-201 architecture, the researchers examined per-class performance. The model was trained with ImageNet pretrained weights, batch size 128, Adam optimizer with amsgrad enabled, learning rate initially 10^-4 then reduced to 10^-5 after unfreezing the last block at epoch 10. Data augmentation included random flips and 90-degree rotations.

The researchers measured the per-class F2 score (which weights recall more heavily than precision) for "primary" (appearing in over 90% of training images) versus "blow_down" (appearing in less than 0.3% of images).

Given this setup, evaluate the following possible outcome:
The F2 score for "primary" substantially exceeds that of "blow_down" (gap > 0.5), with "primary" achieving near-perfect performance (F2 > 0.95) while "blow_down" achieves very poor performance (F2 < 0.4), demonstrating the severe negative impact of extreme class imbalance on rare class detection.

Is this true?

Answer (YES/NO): YES